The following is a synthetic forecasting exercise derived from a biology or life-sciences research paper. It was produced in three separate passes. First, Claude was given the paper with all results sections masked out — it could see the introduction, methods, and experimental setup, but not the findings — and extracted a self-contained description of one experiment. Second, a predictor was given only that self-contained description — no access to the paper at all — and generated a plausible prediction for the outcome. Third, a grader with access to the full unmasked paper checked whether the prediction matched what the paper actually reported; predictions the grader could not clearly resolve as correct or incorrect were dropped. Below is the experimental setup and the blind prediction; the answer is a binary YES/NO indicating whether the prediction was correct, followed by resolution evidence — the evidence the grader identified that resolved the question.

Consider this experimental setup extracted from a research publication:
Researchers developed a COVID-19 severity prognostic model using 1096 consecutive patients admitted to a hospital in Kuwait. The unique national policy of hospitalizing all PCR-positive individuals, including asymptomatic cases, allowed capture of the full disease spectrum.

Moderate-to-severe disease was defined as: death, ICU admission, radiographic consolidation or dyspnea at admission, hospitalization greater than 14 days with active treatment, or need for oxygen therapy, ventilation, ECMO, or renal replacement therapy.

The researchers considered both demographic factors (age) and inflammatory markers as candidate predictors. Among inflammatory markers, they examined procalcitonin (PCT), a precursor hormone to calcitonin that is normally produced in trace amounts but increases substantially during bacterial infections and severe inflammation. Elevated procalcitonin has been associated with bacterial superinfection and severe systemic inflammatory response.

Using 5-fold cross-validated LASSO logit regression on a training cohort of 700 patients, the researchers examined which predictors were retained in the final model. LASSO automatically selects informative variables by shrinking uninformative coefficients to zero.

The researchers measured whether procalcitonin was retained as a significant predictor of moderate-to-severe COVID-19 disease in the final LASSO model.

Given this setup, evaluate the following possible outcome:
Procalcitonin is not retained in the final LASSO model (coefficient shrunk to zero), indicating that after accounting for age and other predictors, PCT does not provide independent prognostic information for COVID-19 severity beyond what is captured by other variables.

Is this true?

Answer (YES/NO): NO